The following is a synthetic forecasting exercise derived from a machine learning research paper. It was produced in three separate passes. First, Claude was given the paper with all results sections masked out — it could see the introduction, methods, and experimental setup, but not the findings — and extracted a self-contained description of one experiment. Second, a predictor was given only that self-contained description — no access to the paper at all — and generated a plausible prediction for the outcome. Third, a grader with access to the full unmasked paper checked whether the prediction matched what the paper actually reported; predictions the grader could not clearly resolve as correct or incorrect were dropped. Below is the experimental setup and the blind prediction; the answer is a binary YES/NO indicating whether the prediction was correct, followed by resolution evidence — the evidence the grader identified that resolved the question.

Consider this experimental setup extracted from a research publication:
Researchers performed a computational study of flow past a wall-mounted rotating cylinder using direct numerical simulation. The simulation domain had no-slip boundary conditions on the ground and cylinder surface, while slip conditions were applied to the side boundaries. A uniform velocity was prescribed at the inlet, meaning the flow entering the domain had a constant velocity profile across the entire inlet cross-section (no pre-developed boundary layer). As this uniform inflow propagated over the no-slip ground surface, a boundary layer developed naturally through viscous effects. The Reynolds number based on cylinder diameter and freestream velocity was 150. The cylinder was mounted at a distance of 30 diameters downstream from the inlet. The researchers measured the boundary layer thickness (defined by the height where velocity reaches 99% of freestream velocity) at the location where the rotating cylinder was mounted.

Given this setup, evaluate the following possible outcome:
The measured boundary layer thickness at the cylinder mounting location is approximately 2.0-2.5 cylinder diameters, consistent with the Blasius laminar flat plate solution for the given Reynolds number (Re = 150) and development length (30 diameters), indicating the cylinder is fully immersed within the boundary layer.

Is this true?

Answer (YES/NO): NO